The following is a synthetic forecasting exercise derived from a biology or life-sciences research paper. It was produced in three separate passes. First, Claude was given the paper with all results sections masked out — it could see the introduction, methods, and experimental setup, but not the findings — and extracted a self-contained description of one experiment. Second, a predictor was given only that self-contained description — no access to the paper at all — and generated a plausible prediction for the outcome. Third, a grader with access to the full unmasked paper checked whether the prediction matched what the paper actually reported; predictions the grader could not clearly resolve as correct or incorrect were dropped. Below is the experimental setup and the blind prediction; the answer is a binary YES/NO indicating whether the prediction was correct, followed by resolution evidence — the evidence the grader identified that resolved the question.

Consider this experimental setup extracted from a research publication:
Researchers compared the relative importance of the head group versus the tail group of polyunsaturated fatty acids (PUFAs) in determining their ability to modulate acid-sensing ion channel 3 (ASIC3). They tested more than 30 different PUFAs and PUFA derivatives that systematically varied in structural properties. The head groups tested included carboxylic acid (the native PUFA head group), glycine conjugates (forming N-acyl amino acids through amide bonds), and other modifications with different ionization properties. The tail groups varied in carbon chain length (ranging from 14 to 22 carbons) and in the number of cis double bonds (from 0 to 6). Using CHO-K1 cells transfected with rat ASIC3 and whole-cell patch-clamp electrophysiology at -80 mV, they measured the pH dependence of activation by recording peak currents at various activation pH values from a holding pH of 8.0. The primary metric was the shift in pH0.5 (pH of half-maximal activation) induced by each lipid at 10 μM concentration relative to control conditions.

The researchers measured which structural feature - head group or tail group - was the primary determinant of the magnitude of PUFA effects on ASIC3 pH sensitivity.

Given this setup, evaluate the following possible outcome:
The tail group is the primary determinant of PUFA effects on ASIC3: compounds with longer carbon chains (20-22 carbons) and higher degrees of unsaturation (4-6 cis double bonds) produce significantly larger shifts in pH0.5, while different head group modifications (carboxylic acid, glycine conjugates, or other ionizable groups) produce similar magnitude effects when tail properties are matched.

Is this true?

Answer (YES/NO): NO